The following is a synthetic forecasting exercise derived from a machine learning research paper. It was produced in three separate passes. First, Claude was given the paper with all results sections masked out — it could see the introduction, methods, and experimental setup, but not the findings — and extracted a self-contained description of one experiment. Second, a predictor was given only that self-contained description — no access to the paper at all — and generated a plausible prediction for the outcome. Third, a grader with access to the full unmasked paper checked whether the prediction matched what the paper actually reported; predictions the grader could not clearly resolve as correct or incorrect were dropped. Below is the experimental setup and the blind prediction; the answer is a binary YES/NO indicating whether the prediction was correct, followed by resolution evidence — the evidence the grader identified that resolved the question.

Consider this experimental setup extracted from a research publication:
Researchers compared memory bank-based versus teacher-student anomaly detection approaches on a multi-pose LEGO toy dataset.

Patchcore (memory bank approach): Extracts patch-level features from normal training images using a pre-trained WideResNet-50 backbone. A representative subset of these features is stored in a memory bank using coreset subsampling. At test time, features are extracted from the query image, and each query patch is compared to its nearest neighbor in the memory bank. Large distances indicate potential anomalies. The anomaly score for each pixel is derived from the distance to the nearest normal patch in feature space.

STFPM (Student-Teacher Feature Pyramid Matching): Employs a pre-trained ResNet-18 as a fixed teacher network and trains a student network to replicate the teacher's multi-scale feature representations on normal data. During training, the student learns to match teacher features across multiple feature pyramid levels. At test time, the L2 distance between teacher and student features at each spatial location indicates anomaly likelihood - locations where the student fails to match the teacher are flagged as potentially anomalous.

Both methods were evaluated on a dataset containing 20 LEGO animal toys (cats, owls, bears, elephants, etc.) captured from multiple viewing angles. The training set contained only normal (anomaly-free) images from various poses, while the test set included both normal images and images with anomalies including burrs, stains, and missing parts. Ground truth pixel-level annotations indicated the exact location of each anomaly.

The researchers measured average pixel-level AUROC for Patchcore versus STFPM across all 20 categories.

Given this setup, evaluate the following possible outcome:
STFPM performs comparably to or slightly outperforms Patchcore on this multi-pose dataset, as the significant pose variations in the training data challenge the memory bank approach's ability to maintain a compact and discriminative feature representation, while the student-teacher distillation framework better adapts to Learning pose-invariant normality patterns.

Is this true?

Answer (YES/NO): NO